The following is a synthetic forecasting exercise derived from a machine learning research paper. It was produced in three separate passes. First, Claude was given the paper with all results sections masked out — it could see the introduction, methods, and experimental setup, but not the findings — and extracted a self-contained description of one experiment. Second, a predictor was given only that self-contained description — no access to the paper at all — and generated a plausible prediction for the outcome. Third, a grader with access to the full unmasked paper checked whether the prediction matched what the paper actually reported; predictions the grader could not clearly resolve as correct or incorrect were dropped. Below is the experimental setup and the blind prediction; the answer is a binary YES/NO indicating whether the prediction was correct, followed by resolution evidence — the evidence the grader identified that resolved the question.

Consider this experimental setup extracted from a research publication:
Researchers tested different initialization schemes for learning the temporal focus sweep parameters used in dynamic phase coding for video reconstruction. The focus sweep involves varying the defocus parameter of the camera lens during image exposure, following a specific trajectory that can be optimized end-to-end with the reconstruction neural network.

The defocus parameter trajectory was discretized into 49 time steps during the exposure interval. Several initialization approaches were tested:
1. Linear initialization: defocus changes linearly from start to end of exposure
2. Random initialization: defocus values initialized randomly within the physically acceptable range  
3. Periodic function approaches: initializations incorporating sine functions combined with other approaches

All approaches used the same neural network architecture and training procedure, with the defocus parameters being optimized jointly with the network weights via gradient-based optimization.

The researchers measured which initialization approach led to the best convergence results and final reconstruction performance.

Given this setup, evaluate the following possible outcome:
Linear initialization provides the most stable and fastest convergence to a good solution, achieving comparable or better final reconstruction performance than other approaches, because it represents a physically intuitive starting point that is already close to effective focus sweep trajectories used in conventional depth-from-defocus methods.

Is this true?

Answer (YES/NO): YES